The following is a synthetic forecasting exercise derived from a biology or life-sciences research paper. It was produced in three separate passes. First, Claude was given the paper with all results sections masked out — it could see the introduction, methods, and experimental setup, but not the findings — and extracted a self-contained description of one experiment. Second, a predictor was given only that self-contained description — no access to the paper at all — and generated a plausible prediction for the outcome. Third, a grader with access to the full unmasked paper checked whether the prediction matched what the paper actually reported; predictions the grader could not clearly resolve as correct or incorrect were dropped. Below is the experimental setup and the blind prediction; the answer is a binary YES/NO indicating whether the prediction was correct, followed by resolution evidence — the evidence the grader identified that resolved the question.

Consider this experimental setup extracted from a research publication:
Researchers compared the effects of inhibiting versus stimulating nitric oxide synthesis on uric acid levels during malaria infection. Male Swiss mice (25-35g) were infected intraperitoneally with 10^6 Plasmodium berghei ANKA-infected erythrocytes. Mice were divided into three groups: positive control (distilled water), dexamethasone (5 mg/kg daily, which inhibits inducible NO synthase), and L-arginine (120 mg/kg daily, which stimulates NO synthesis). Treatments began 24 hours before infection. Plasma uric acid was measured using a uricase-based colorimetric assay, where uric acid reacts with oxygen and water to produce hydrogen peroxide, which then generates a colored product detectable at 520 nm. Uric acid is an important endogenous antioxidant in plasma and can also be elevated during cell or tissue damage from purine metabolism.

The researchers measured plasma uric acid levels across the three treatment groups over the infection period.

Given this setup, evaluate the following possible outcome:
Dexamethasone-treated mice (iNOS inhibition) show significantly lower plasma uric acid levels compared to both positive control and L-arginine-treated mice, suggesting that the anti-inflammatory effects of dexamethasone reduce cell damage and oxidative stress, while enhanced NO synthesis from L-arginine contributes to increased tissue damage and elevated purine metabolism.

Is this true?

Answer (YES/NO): NO